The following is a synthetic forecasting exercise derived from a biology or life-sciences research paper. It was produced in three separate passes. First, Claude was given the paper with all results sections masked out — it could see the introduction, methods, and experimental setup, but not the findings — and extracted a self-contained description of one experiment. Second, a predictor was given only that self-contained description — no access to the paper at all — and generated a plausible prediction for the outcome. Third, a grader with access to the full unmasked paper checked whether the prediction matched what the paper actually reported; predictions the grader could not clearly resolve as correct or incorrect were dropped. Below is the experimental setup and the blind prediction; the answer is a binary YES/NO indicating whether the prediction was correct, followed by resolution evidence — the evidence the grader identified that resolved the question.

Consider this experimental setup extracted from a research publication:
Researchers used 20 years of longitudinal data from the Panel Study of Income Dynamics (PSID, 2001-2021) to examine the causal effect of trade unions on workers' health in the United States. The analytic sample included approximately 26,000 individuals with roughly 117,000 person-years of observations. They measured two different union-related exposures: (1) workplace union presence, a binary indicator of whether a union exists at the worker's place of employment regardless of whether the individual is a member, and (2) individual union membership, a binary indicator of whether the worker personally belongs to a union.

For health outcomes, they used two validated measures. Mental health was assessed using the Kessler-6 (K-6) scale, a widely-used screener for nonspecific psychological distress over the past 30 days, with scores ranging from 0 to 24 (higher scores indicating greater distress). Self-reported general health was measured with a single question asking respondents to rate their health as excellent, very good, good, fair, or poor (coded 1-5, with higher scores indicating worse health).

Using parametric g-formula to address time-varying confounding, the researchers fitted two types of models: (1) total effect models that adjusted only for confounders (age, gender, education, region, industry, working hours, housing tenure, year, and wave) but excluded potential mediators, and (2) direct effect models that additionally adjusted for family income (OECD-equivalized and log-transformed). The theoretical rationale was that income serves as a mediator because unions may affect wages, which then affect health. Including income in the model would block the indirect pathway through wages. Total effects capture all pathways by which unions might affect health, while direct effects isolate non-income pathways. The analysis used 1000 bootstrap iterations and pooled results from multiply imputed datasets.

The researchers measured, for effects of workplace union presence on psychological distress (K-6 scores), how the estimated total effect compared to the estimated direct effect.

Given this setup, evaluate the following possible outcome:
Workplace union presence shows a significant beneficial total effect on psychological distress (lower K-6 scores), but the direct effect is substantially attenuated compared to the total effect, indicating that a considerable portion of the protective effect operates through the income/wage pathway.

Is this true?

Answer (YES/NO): YES